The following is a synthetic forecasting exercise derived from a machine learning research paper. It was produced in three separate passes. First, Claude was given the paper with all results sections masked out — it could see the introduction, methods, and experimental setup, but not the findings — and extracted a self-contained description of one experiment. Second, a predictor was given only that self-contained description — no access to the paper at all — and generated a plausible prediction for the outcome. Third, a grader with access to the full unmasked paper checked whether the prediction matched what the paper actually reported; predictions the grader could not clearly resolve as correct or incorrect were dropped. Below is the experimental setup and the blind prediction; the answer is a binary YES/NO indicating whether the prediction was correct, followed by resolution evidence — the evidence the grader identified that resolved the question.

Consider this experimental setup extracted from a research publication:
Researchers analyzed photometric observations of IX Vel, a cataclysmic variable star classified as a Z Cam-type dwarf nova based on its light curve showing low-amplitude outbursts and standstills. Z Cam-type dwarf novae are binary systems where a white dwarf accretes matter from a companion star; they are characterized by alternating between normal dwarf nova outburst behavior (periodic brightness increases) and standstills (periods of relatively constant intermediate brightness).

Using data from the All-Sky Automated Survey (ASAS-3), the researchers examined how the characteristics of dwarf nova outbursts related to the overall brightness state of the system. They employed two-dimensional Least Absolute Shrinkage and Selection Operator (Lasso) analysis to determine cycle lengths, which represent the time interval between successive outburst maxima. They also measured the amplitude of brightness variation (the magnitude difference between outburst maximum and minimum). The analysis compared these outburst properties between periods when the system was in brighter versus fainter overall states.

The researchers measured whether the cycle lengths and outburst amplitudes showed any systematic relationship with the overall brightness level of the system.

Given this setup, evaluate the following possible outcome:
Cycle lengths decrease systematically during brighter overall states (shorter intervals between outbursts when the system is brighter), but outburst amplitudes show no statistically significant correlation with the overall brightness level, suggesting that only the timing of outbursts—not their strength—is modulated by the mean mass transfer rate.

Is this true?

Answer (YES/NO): NO